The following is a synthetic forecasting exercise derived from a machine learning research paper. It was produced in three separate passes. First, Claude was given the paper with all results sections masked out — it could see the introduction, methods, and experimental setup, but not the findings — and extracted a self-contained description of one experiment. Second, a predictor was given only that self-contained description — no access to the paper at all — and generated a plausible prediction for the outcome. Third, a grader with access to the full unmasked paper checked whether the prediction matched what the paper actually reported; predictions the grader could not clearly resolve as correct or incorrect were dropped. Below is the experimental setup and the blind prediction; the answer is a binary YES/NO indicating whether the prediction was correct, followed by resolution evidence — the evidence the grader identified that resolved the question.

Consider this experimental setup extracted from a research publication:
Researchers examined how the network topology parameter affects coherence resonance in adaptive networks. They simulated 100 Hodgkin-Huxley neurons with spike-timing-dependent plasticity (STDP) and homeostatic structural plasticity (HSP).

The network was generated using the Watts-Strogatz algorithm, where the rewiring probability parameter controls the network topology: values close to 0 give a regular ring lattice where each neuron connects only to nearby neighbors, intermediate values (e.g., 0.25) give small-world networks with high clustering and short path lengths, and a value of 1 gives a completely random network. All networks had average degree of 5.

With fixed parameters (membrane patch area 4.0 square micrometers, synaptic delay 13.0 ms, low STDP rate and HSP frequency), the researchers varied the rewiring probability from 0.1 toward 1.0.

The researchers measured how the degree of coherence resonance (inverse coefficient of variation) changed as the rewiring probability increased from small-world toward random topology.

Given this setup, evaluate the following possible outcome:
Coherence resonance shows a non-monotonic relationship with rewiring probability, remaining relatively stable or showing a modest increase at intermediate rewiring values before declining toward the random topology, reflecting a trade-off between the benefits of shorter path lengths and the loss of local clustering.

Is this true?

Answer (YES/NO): NO